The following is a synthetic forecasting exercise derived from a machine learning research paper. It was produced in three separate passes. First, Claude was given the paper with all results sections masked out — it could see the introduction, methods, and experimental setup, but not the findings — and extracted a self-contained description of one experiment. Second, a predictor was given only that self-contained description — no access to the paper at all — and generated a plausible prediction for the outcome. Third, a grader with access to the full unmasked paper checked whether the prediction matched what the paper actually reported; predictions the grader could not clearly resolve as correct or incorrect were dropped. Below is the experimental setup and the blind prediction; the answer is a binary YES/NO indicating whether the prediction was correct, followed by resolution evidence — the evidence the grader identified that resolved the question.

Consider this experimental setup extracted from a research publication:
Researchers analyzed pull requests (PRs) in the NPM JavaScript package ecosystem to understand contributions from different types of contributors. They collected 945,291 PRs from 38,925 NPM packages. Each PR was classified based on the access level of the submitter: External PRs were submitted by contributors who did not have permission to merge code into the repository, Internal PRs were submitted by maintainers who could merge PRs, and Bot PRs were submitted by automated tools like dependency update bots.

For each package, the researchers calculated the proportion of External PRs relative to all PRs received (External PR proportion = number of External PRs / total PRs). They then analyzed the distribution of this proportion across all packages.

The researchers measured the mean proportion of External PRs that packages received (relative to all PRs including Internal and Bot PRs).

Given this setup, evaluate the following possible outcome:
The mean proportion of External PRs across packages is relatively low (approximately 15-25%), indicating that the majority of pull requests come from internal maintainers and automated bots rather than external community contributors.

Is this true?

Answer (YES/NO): NO